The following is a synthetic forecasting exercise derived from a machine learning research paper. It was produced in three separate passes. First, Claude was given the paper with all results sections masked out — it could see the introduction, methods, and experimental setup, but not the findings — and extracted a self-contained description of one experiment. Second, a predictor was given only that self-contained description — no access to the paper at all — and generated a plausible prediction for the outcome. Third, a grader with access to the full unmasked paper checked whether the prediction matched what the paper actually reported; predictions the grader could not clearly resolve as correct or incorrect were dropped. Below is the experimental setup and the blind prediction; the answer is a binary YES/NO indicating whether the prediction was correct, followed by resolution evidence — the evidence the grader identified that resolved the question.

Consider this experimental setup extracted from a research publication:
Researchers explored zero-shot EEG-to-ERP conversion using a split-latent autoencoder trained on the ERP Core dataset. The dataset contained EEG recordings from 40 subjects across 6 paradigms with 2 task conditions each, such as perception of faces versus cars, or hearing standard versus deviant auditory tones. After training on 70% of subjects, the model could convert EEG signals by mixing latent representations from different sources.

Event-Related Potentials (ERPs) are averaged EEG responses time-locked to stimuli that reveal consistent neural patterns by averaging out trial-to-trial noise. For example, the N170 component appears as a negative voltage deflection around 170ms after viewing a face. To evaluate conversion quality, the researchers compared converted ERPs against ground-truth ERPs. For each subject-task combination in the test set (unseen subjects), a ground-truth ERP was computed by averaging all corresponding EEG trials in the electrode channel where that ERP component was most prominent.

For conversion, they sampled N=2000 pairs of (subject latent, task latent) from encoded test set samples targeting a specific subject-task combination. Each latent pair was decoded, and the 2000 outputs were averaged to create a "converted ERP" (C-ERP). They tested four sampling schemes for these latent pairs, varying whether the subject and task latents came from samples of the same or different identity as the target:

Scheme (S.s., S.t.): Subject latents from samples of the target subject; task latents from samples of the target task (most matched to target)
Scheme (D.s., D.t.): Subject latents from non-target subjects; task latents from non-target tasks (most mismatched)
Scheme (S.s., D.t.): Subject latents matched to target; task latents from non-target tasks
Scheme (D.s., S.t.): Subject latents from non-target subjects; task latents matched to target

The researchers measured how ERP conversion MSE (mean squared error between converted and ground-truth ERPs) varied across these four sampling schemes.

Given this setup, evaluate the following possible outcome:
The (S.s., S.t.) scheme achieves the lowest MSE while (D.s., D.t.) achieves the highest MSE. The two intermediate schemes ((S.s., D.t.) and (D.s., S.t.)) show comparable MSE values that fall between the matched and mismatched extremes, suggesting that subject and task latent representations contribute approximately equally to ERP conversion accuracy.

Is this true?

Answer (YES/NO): YES